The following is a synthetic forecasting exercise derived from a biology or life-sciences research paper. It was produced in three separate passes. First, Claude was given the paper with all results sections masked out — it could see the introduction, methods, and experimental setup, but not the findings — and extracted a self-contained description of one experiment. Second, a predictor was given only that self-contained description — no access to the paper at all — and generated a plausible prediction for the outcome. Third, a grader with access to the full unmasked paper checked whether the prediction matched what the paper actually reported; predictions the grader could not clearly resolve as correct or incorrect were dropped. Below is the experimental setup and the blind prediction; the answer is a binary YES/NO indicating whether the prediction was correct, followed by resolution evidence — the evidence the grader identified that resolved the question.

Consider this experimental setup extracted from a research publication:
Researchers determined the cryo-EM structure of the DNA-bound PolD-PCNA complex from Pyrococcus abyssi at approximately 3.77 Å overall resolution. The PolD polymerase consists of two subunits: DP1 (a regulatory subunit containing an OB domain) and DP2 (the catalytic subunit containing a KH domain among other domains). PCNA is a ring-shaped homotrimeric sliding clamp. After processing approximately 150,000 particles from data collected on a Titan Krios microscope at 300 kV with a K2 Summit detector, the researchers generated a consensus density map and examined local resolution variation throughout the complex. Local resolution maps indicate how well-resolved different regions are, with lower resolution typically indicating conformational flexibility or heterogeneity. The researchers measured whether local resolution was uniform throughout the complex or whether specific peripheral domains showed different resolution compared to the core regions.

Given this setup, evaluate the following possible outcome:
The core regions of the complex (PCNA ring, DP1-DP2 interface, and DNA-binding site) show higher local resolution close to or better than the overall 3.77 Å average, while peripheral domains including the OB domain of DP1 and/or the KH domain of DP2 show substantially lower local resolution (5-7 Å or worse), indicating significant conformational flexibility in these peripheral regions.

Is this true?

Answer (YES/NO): NO